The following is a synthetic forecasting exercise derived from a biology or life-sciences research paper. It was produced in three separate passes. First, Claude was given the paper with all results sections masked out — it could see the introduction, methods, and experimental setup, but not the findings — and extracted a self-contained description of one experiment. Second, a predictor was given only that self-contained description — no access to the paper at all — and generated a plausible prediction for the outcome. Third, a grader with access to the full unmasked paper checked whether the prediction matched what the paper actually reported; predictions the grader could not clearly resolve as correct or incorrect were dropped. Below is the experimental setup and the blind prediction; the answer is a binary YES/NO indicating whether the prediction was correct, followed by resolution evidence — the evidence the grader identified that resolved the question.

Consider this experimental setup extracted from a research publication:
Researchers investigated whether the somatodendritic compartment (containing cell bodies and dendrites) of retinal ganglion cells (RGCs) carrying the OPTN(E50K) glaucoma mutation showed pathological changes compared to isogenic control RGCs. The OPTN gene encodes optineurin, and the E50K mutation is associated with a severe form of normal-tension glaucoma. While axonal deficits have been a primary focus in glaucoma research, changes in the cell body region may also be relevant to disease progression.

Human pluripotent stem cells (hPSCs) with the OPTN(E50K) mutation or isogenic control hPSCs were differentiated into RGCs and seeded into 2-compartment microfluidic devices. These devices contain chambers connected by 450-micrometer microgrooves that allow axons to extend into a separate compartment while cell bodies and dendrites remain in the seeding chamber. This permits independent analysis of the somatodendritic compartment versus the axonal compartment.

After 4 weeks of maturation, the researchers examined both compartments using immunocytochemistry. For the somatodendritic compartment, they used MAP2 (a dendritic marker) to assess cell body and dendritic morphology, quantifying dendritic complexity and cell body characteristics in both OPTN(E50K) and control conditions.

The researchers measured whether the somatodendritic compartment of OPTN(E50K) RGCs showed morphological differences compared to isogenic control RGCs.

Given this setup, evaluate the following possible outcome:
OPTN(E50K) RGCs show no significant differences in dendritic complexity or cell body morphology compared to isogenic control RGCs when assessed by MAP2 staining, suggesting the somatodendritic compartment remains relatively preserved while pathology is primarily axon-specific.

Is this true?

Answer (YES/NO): NO